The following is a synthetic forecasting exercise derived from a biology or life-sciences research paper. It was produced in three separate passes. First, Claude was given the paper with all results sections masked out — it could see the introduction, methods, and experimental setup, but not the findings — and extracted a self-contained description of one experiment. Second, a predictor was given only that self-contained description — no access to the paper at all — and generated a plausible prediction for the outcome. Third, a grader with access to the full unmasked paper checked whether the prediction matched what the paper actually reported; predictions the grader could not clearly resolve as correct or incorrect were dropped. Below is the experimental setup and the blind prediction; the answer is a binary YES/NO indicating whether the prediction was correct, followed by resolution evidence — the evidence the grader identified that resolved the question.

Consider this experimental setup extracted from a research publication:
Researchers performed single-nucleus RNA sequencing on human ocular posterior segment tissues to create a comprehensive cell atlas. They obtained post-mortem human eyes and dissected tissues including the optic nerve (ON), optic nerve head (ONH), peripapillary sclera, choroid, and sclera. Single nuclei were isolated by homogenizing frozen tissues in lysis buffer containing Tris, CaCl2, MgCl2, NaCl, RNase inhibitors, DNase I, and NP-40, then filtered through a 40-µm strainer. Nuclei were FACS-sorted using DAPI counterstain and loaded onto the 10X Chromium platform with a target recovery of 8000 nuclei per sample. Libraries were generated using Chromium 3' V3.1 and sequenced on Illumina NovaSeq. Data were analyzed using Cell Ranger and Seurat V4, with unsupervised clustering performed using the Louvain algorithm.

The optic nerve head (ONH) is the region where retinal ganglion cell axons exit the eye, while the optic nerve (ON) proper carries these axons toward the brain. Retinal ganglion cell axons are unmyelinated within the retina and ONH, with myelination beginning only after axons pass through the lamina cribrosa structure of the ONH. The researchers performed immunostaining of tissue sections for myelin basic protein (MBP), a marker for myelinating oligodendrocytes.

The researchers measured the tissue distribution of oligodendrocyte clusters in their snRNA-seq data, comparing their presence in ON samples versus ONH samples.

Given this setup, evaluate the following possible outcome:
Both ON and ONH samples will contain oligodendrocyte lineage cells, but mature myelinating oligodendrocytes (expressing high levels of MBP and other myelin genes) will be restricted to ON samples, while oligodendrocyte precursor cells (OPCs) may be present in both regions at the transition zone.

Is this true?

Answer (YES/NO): NO